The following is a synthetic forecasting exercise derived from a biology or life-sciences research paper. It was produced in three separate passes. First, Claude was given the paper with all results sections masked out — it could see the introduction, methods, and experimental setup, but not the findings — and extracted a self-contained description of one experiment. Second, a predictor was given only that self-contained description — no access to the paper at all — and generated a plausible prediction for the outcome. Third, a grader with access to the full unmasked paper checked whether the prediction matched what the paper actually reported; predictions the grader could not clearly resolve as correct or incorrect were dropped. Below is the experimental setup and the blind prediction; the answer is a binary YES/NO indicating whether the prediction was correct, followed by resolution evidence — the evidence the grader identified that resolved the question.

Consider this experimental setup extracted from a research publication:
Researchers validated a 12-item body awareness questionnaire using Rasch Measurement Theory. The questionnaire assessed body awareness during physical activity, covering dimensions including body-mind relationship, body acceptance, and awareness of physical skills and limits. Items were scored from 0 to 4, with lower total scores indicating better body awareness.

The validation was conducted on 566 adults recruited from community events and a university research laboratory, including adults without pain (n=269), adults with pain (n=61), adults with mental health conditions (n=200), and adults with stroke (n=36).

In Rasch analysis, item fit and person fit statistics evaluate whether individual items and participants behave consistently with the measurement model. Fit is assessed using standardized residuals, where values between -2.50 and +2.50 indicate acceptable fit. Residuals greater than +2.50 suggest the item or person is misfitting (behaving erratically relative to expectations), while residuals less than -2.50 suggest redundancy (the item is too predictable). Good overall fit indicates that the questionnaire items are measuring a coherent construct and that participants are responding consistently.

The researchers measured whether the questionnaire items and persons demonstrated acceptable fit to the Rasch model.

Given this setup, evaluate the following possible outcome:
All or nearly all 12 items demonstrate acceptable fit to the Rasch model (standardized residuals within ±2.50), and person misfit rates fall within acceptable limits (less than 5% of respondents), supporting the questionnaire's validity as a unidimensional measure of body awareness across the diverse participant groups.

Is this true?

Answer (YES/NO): NO